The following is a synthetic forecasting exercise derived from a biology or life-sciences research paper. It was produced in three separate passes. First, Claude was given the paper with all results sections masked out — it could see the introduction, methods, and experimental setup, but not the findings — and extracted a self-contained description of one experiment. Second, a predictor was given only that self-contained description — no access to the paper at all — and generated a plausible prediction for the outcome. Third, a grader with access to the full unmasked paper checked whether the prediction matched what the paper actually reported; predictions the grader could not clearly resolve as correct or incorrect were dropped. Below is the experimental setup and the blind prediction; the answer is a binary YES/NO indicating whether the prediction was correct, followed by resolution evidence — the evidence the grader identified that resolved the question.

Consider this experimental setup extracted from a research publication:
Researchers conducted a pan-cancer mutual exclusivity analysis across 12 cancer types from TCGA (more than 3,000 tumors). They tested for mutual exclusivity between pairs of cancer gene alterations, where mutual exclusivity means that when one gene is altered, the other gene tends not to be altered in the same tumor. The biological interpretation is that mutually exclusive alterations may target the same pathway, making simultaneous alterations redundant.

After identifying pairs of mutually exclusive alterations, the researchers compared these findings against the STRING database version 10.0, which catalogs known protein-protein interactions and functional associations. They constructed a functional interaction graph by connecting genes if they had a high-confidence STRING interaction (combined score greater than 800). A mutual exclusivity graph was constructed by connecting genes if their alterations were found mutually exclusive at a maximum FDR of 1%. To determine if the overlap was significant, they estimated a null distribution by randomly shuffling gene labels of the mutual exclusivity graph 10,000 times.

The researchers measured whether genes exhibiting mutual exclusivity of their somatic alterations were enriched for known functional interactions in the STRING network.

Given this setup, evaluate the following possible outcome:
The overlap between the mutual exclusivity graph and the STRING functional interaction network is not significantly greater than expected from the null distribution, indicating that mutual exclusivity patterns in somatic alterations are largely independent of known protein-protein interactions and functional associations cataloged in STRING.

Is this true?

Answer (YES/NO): NO